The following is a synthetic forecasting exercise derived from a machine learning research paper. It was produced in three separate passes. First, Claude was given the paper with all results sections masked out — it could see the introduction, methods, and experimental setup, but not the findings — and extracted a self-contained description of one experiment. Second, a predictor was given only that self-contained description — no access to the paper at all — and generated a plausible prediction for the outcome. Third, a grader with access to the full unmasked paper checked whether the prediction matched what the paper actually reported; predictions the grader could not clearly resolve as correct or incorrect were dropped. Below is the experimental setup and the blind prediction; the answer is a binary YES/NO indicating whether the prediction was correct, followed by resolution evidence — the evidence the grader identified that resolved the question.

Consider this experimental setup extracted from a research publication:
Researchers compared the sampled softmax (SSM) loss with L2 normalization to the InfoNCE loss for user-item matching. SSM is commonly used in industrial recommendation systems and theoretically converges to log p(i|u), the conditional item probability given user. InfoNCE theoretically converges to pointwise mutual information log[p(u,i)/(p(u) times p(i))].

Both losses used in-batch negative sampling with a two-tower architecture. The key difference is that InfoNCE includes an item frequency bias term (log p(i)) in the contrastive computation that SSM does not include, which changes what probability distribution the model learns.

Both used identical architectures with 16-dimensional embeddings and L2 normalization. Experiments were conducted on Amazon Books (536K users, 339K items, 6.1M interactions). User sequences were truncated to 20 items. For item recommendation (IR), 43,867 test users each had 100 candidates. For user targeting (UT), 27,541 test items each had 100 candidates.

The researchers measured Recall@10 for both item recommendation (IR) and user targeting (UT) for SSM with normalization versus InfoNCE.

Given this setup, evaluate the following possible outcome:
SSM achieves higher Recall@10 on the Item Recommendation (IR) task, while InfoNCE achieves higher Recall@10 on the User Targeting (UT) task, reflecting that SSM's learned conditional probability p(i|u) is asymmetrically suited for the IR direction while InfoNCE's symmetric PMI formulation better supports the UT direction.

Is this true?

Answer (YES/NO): YES